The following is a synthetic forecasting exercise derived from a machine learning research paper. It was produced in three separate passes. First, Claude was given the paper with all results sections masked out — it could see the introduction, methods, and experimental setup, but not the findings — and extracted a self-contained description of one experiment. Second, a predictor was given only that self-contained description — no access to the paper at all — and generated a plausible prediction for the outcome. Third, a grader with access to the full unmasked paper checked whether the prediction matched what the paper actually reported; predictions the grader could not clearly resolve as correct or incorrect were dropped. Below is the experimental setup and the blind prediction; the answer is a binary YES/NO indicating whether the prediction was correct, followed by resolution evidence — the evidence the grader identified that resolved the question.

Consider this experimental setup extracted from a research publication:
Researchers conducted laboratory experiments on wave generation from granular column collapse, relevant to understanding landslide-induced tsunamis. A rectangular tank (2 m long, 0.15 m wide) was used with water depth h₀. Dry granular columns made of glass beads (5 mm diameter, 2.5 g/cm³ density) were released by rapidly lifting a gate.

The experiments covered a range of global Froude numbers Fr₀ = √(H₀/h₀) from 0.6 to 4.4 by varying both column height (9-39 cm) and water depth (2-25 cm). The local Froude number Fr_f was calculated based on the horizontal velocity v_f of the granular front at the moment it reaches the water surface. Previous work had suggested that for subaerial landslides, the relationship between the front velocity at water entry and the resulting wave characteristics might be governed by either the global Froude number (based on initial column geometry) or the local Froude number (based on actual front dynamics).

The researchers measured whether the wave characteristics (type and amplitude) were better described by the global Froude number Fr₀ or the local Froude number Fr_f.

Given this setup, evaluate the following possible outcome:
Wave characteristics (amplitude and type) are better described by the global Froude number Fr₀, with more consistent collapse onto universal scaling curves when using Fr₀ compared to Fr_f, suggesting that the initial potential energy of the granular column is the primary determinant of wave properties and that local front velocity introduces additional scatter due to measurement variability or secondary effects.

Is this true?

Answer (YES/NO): NO